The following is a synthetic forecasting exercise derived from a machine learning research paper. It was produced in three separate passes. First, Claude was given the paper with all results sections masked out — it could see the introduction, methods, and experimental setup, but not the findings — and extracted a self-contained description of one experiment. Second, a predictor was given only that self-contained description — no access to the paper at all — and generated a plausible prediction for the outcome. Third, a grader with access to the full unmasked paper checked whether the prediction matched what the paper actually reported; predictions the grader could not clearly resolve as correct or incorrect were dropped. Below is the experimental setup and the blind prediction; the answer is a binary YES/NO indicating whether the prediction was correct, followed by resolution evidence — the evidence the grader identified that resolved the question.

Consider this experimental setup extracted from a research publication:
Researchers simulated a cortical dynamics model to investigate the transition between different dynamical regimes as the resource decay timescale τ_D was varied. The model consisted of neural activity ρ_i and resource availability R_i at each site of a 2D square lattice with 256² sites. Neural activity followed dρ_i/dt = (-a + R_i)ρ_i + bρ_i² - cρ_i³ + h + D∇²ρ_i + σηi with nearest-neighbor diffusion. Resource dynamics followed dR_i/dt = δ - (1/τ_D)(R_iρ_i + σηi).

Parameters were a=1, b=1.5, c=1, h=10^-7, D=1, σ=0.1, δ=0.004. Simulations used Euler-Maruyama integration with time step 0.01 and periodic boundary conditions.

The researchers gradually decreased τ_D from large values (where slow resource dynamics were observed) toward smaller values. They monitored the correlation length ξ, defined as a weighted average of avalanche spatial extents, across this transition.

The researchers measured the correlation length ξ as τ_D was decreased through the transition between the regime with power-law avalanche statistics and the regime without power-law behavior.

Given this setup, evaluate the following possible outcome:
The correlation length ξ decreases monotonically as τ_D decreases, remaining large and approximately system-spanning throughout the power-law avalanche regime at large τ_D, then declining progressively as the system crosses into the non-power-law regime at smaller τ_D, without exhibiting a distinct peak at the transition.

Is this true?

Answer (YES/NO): NO